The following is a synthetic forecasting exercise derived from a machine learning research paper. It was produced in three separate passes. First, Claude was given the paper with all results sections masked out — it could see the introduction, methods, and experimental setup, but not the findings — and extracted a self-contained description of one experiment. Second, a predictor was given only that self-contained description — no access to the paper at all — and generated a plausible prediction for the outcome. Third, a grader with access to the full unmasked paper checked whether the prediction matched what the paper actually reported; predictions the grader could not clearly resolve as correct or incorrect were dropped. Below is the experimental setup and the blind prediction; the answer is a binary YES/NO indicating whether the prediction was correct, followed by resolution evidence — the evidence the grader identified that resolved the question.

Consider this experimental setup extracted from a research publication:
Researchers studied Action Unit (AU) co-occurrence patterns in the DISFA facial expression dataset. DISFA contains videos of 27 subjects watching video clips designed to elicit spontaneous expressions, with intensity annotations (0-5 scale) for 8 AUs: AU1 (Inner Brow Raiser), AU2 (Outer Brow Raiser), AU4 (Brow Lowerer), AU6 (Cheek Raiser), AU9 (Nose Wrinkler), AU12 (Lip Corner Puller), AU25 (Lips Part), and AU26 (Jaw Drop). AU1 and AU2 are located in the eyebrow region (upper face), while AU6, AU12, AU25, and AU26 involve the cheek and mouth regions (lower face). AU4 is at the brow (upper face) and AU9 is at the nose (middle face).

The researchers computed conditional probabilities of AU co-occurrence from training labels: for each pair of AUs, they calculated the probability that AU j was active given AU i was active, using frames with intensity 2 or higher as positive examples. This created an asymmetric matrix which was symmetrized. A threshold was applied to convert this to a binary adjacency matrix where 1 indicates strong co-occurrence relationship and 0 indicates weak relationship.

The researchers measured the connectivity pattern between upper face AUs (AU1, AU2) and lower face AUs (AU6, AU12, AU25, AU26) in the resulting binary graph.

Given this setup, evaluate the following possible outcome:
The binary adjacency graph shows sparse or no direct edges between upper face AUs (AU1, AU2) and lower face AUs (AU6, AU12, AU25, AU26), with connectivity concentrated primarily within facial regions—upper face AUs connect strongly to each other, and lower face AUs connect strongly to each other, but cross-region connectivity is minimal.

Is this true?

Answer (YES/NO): YES